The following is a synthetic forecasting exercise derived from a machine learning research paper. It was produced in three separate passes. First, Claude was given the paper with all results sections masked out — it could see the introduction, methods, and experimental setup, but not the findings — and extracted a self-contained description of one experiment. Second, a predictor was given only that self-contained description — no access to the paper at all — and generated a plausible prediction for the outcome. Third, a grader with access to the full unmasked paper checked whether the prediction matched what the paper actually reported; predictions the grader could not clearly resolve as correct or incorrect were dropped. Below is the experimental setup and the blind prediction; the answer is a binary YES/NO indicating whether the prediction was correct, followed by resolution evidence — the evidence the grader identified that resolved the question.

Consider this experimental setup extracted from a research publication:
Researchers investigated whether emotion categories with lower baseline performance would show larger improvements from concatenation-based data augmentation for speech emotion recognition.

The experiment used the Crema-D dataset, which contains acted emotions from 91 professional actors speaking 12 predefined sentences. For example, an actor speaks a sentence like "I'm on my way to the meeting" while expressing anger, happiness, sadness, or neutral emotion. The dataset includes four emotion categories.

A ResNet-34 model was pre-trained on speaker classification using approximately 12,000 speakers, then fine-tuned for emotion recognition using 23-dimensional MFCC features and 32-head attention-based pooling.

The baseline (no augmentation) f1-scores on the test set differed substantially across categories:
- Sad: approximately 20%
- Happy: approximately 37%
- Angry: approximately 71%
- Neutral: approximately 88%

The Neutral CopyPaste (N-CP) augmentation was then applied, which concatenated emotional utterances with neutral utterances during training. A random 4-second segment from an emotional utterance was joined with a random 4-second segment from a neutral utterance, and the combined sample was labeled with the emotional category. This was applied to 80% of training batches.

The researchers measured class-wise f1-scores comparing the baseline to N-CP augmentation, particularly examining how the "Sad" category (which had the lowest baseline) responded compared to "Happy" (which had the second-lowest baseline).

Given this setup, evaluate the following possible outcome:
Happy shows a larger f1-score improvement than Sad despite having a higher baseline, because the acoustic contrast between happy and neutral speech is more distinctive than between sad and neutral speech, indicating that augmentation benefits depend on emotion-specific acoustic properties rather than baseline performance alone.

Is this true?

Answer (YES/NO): YES